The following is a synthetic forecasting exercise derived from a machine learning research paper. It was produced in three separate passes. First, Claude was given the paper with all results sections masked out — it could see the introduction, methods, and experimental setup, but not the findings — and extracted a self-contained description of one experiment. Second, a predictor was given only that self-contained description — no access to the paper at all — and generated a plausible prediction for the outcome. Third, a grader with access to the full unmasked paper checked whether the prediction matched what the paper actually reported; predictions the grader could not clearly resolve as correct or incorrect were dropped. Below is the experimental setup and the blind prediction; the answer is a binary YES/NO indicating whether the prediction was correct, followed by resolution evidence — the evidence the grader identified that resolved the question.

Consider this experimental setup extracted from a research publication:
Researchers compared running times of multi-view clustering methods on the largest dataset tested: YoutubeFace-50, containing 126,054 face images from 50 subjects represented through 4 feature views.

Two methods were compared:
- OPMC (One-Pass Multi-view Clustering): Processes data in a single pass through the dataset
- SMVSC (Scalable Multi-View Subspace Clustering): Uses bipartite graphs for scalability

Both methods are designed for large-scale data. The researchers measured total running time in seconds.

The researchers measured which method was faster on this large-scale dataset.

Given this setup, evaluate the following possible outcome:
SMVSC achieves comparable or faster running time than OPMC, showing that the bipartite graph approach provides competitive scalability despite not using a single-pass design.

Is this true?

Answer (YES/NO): NO